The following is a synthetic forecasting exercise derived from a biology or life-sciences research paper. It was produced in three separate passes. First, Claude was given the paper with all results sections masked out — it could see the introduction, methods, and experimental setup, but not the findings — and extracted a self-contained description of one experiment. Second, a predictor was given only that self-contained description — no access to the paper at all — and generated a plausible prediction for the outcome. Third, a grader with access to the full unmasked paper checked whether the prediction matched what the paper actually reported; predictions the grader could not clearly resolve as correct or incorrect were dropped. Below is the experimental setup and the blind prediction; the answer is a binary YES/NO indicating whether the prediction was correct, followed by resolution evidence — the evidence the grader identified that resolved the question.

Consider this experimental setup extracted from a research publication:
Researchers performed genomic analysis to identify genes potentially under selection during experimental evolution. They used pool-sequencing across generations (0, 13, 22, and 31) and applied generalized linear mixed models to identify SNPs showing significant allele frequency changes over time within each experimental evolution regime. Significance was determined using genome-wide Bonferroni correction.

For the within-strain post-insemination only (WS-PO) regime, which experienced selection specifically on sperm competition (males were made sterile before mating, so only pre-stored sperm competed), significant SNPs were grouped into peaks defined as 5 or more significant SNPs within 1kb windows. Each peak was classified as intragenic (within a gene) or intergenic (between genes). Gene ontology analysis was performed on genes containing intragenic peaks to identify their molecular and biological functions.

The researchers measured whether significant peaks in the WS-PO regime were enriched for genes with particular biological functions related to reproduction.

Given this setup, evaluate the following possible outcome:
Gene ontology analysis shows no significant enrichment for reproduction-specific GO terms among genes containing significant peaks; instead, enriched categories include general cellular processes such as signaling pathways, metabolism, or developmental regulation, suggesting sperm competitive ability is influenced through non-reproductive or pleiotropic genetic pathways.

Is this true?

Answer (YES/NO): YES